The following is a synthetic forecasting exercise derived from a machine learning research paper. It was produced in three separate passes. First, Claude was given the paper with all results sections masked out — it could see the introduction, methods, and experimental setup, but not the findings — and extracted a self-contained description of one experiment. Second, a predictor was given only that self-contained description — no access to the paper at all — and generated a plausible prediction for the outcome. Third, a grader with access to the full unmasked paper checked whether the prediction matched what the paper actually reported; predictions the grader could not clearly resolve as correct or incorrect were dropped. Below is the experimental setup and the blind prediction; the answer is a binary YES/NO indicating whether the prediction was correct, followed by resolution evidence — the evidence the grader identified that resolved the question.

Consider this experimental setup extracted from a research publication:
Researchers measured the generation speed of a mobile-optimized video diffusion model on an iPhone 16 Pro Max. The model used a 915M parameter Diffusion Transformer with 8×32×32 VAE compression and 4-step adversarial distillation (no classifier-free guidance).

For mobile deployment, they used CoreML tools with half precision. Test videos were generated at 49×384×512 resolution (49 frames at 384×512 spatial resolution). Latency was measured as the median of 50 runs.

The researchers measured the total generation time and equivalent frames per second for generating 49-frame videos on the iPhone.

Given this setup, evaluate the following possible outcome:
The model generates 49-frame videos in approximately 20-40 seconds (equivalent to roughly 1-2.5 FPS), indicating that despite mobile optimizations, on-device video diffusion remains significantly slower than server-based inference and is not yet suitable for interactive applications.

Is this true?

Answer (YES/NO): NO